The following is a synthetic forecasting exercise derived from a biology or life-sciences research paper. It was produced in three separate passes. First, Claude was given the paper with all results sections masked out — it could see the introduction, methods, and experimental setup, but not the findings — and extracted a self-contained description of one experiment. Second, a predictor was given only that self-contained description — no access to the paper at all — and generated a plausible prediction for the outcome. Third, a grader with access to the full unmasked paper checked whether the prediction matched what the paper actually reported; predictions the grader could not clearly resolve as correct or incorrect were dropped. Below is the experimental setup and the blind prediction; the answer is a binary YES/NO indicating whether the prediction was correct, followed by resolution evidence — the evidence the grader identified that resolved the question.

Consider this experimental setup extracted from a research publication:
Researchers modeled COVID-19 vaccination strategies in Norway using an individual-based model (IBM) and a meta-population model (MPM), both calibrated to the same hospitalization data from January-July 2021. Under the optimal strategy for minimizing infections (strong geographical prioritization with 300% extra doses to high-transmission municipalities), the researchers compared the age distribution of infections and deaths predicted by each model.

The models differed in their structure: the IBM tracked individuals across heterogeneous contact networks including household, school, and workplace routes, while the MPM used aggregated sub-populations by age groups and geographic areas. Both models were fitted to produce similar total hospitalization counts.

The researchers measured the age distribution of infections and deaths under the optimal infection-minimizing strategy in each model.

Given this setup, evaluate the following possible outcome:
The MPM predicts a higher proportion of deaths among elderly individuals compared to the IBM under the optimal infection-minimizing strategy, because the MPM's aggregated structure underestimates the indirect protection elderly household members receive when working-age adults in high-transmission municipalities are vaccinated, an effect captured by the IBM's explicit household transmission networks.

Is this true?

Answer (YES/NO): NO